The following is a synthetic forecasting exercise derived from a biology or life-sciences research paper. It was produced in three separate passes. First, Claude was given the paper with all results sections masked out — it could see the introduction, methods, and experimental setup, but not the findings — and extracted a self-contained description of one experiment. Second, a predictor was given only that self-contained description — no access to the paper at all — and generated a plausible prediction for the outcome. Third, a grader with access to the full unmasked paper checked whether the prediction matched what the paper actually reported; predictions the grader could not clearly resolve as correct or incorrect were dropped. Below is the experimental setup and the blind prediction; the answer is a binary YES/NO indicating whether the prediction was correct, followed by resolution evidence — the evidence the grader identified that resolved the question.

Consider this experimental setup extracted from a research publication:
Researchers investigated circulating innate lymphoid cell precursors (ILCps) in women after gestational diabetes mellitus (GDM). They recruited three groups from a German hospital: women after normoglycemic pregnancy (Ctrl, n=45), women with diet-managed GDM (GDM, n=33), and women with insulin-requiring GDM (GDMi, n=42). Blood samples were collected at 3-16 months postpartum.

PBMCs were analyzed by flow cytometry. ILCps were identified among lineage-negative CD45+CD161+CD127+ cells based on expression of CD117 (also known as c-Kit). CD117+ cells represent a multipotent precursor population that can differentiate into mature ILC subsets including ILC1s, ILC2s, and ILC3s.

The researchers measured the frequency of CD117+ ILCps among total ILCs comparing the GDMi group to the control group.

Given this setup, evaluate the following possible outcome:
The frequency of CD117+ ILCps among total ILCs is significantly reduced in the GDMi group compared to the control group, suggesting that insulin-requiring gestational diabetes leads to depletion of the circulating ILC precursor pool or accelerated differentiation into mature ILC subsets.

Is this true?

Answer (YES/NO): NO